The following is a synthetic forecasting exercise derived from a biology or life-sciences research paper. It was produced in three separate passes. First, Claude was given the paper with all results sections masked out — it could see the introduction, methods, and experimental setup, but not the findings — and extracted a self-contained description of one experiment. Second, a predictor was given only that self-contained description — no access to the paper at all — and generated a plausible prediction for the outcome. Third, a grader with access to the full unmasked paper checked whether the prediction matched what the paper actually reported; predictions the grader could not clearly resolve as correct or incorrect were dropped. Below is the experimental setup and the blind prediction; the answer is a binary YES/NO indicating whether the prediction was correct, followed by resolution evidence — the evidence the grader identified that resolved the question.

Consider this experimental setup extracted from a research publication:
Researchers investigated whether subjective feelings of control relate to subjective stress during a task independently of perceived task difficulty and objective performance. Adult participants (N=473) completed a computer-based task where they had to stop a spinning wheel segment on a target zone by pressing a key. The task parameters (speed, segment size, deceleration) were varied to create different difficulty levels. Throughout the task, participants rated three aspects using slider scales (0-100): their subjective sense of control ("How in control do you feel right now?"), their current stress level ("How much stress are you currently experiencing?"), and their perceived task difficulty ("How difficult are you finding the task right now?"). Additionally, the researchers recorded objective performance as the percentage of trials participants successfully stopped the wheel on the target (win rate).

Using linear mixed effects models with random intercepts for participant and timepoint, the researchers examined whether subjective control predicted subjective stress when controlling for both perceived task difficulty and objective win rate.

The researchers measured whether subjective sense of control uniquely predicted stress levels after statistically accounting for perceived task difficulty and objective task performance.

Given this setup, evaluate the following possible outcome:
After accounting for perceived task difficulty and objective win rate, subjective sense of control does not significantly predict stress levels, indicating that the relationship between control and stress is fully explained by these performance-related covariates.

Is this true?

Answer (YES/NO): NO